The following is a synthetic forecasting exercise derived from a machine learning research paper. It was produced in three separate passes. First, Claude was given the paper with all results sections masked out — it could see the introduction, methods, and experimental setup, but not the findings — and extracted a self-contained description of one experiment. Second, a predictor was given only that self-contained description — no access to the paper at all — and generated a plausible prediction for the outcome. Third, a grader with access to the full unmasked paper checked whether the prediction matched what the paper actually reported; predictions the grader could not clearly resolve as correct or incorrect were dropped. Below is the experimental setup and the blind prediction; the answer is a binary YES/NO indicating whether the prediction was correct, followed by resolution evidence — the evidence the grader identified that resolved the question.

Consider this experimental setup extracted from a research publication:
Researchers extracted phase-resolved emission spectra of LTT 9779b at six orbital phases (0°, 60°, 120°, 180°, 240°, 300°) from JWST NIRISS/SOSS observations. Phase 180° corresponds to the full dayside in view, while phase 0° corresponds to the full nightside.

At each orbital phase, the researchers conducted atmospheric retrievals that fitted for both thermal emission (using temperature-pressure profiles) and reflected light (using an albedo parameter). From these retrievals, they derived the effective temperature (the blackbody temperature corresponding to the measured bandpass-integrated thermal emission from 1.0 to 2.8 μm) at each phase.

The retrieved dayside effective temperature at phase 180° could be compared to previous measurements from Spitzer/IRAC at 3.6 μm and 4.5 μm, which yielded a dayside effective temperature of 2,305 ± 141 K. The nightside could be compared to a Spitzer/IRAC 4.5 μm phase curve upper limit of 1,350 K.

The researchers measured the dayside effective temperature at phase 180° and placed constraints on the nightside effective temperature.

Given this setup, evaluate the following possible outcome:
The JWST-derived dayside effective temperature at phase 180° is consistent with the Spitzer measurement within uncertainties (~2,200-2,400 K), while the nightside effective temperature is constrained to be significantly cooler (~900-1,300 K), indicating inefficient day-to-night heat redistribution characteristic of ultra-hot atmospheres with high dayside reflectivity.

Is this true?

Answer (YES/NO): YES